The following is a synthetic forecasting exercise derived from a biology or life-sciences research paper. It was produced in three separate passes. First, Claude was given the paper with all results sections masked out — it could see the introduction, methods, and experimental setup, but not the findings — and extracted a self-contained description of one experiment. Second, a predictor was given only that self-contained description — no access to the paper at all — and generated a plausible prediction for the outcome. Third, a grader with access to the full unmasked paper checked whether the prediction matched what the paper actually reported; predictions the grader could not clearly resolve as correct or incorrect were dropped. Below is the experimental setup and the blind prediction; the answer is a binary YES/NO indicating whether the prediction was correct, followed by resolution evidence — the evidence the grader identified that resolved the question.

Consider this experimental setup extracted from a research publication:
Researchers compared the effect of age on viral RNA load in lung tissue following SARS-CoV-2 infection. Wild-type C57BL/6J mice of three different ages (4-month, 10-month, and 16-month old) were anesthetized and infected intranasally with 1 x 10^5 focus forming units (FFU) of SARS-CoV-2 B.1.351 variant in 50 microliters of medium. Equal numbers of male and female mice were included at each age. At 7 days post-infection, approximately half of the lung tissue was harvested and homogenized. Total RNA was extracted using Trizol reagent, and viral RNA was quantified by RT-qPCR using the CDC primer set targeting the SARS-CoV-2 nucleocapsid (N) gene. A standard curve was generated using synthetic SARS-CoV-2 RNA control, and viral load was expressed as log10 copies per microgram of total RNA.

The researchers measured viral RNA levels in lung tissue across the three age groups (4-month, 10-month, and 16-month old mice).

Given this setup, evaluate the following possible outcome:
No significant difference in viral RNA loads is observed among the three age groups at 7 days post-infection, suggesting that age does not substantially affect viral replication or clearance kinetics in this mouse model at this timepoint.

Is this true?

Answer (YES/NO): YES